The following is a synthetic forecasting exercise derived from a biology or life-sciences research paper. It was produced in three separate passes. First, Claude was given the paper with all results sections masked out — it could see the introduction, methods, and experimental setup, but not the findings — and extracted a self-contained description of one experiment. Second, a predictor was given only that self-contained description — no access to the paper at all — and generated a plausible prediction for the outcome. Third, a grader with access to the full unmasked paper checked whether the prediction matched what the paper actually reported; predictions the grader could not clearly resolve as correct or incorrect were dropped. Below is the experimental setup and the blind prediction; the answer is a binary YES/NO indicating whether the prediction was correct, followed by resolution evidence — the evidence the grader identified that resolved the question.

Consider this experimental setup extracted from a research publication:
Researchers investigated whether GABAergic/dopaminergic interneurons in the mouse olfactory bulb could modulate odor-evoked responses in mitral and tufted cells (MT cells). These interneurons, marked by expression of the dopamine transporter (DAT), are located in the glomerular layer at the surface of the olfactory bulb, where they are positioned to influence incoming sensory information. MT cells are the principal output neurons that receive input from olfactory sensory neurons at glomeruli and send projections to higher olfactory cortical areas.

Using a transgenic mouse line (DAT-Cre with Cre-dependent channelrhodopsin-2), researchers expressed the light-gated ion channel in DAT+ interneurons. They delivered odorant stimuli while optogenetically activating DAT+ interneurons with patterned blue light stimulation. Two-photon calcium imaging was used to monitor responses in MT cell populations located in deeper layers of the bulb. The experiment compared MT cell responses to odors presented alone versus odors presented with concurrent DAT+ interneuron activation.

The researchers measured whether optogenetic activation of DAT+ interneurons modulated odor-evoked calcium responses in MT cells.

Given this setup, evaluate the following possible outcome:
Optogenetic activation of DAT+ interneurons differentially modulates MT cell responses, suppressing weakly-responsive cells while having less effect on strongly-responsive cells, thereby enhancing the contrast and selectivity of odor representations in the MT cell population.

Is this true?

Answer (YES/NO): NO